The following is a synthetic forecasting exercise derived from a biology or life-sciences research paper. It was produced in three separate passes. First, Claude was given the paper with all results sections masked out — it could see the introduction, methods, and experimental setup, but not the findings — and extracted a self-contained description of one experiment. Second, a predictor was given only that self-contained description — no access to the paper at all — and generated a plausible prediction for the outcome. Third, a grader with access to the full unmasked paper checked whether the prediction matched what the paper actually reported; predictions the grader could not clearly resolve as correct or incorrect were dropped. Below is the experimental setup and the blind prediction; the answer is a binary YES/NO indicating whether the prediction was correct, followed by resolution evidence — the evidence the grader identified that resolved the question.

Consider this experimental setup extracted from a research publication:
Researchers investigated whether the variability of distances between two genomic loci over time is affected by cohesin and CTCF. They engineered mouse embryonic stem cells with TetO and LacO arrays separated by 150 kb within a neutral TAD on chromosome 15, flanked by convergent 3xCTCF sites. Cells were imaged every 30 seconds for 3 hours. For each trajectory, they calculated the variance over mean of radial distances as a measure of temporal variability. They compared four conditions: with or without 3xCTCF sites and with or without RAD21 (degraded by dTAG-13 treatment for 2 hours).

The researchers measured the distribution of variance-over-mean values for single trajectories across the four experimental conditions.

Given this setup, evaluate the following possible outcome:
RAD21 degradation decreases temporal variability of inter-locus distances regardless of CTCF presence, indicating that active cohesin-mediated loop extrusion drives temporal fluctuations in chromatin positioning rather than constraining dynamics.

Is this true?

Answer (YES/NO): NO